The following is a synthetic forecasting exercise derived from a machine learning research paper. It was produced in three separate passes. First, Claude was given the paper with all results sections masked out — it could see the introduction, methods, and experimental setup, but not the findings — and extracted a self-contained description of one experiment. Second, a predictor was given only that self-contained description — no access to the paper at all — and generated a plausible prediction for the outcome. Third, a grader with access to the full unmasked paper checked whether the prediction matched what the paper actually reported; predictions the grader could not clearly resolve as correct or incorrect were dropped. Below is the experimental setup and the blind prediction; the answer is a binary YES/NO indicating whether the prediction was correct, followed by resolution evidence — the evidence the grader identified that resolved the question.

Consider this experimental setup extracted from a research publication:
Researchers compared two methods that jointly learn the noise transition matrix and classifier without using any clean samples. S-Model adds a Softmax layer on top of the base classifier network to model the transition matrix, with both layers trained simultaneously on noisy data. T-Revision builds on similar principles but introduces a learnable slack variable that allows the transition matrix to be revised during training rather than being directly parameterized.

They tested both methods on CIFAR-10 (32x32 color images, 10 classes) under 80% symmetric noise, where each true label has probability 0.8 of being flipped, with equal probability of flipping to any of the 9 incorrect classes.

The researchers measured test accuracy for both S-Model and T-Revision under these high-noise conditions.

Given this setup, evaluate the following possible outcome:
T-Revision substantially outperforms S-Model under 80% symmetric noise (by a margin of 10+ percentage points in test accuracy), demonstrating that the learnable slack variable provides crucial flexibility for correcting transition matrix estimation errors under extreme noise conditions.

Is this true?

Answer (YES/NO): NO